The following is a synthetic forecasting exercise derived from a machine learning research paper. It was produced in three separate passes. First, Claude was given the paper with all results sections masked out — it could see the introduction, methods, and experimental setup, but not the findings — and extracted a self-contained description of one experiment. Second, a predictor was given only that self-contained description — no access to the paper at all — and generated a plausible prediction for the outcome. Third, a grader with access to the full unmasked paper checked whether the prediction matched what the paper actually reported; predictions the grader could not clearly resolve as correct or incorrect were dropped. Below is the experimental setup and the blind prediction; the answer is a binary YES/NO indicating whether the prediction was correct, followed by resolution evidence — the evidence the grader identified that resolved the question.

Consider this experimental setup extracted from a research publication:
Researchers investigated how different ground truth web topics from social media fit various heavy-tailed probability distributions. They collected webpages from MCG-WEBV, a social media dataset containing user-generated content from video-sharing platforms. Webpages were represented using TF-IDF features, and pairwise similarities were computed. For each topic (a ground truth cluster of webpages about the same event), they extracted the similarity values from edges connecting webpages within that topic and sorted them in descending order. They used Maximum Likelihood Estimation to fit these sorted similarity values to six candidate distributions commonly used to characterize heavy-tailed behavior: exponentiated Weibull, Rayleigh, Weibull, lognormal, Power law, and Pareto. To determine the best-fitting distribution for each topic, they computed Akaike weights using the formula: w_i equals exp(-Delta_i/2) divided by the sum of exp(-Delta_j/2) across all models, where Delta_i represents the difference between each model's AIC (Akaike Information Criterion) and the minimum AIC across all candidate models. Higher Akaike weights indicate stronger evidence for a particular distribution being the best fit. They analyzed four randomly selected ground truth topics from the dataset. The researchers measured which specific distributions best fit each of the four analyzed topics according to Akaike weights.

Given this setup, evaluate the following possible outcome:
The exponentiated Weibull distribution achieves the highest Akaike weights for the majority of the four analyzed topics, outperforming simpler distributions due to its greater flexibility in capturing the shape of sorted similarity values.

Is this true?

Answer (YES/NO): NO